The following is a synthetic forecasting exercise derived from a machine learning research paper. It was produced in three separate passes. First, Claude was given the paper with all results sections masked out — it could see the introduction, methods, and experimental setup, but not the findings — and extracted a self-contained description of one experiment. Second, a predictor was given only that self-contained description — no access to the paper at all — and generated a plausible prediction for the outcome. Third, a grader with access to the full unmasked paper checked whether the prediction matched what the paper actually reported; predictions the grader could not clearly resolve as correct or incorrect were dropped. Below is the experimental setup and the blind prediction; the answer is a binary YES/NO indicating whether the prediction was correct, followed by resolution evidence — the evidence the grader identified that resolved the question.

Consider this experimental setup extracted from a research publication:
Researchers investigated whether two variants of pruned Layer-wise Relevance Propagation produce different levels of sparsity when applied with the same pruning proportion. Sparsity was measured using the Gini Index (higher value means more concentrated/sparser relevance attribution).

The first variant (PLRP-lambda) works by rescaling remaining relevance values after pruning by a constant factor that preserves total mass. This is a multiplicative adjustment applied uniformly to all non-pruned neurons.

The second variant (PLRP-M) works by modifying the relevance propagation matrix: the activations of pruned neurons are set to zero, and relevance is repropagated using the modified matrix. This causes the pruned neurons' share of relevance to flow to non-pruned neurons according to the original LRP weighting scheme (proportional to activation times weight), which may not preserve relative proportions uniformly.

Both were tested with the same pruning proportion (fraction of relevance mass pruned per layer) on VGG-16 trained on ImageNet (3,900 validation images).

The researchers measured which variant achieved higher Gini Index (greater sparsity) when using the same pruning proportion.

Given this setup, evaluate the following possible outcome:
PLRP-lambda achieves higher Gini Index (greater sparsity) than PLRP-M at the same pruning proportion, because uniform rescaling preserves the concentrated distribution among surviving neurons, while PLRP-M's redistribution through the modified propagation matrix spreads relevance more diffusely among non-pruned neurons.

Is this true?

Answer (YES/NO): YES